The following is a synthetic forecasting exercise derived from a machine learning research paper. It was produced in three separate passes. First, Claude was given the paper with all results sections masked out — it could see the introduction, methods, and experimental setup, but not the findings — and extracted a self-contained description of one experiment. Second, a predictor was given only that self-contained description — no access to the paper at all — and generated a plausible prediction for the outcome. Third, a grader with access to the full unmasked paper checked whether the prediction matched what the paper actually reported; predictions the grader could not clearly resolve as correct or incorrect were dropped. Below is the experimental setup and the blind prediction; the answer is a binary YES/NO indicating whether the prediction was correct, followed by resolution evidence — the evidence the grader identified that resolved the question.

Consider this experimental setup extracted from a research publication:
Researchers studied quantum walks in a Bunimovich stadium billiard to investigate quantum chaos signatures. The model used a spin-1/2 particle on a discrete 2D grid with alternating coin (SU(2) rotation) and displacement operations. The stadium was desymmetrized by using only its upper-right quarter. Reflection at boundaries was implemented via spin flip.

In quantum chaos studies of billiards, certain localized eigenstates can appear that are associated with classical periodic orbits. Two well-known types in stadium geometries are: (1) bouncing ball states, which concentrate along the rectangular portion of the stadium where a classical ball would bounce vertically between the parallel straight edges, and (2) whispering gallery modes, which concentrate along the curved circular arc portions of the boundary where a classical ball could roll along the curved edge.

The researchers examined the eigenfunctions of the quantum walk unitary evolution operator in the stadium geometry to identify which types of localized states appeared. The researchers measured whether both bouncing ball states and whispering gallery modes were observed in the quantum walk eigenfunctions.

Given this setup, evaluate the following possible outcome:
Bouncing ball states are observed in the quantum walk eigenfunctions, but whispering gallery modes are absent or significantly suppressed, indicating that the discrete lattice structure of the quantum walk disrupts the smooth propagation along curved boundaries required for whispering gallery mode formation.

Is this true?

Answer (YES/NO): YES